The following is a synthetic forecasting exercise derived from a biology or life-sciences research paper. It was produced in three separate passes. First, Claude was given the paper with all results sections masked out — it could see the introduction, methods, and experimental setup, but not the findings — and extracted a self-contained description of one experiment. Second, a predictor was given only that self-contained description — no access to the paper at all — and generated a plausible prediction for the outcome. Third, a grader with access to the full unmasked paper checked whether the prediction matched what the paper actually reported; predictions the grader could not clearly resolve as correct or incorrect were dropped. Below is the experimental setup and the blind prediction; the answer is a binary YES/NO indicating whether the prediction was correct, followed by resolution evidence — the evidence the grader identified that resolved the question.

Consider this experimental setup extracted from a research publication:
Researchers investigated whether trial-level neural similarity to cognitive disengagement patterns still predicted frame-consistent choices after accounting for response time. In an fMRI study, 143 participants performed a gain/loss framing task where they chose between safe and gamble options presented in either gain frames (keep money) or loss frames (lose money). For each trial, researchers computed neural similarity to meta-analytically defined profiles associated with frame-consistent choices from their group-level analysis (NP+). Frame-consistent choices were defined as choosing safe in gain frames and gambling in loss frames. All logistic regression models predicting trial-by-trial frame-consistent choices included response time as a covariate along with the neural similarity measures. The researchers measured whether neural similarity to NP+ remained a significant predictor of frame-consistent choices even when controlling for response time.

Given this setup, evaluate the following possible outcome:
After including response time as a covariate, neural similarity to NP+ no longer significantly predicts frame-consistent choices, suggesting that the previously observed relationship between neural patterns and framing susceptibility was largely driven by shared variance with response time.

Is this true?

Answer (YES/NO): NO